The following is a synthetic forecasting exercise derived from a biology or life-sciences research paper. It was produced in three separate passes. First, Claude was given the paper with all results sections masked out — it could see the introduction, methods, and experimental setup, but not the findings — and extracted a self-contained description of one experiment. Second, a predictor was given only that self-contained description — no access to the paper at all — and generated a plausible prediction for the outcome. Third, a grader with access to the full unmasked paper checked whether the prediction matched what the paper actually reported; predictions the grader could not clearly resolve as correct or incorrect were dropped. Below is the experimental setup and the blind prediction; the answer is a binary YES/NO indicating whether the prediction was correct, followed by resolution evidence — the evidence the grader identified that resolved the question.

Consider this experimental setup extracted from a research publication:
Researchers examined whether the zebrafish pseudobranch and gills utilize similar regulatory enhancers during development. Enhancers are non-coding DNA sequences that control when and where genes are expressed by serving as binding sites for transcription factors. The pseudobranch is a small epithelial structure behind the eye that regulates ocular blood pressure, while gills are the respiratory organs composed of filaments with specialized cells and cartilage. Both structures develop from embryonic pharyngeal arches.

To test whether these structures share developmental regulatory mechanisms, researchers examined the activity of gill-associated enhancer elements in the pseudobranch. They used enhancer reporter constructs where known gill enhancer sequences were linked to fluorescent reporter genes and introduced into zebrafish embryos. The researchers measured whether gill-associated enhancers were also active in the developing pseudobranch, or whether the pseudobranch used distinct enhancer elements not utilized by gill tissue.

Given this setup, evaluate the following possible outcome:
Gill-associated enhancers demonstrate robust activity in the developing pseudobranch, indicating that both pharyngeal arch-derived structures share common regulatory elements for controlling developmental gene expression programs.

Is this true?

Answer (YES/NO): YES